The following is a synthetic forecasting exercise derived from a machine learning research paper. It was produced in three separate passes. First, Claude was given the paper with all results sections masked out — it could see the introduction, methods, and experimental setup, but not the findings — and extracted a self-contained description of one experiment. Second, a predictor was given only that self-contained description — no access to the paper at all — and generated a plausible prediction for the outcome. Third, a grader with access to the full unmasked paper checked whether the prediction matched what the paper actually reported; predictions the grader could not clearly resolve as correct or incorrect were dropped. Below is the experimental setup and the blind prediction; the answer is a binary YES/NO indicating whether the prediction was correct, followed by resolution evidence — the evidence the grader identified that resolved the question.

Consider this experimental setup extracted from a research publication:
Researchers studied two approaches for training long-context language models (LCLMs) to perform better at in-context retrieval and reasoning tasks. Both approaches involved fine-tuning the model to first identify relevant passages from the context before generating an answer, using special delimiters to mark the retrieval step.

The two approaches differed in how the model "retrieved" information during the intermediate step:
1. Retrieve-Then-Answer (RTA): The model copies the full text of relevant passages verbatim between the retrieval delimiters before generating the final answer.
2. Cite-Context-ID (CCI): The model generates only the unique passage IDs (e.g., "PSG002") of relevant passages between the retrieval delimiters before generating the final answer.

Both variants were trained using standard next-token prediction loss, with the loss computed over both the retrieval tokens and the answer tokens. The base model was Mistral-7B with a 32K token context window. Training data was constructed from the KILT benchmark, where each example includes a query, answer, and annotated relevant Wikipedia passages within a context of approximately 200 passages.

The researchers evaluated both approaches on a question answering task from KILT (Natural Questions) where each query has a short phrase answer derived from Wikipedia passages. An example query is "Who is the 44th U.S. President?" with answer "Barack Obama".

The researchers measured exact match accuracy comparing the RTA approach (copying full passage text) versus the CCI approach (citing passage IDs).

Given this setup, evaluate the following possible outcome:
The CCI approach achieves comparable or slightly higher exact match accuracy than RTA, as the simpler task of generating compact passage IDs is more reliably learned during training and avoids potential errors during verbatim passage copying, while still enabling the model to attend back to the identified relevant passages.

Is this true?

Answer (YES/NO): YES